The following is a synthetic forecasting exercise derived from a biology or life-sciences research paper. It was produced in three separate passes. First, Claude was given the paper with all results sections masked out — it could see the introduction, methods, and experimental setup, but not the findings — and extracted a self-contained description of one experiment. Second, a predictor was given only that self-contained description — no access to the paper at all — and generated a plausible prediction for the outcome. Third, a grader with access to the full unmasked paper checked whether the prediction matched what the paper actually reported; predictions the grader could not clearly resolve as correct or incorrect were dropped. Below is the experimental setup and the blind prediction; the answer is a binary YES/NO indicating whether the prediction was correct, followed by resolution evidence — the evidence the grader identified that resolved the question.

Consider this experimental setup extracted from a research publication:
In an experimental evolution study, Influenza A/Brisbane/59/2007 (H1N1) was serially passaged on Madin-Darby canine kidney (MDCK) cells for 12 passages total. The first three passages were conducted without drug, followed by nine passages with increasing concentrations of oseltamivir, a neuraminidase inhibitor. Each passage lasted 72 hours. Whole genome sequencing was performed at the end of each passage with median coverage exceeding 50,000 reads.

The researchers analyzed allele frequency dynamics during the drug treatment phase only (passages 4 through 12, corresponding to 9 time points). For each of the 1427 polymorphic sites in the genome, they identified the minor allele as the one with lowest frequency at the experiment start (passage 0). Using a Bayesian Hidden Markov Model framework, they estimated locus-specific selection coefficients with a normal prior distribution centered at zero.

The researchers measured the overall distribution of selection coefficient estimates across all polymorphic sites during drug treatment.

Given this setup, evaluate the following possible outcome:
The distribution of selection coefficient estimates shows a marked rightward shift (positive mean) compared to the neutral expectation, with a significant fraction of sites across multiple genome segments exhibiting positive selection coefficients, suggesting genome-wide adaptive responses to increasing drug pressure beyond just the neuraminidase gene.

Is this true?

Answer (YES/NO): NO